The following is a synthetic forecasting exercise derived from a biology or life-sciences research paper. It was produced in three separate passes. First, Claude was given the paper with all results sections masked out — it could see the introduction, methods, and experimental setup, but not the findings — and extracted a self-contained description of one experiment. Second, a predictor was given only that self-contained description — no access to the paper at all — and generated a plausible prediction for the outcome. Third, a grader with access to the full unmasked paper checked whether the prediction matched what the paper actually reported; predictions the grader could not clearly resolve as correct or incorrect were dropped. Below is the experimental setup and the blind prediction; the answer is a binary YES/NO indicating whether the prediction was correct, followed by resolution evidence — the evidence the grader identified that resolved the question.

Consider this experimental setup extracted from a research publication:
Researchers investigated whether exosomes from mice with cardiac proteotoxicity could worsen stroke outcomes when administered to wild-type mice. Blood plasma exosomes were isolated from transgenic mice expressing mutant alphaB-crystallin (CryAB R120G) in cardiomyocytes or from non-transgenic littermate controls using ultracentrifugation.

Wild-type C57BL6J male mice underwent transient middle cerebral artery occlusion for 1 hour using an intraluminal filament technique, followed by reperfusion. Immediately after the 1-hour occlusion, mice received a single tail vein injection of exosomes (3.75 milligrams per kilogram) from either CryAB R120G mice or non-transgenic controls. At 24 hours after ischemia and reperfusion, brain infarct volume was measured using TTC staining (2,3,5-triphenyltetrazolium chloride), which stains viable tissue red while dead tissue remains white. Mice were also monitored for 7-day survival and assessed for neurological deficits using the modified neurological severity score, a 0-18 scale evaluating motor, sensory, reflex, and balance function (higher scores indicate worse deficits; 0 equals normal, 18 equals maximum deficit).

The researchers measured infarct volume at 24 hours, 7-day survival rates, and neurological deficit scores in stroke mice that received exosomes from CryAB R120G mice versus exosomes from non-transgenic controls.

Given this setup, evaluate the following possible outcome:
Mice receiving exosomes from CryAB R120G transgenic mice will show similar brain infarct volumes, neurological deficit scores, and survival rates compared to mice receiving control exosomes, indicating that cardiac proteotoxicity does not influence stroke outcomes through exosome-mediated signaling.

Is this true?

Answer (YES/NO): NO